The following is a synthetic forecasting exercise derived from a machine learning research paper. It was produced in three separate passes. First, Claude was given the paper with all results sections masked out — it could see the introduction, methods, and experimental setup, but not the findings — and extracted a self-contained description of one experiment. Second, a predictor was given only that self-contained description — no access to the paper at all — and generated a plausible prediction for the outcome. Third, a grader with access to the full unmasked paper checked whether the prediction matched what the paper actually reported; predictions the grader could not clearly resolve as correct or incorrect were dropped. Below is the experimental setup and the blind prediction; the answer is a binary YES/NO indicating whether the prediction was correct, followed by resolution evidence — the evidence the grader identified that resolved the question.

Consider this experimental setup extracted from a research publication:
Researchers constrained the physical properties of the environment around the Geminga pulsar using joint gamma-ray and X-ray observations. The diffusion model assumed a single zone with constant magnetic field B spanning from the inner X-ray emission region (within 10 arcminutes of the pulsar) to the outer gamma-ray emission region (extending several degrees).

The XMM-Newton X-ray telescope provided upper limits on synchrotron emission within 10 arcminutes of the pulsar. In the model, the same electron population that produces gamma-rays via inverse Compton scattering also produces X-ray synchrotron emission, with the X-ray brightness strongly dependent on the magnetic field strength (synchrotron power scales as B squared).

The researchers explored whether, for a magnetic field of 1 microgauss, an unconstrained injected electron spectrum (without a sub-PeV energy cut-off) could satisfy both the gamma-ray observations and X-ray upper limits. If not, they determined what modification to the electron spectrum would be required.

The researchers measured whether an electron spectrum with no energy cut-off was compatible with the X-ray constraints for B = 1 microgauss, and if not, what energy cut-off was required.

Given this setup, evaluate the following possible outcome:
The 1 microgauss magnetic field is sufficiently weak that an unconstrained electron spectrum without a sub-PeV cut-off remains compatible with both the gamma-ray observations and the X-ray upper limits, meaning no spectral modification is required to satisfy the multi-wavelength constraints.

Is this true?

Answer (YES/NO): NO